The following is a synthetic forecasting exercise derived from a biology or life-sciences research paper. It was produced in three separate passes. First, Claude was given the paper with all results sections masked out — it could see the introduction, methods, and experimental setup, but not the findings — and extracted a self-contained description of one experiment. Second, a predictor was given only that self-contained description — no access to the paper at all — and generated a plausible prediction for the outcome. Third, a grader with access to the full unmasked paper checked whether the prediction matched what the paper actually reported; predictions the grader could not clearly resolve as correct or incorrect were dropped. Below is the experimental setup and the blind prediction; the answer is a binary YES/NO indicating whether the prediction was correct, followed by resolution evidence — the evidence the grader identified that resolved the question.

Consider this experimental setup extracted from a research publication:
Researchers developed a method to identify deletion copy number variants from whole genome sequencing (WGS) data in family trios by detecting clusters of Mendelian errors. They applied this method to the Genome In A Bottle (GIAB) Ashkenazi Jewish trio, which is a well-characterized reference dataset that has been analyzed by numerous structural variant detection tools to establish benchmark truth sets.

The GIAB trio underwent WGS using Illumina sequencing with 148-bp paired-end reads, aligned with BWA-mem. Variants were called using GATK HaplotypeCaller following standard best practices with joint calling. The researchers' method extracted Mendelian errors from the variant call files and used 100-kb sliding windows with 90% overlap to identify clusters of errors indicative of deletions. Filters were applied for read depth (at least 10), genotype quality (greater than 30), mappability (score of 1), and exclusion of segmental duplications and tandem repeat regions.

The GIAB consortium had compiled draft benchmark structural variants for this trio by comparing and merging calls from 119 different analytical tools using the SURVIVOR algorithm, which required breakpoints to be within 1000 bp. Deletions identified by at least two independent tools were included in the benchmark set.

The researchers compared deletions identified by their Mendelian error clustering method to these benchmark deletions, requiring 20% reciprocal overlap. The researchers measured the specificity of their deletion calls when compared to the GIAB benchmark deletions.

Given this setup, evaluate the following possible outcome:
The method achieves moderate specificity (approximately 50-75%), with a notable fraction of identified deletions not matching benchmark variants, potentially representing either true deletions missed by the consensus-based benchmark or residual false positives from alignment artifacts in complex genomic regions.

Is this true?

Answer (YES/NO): NO